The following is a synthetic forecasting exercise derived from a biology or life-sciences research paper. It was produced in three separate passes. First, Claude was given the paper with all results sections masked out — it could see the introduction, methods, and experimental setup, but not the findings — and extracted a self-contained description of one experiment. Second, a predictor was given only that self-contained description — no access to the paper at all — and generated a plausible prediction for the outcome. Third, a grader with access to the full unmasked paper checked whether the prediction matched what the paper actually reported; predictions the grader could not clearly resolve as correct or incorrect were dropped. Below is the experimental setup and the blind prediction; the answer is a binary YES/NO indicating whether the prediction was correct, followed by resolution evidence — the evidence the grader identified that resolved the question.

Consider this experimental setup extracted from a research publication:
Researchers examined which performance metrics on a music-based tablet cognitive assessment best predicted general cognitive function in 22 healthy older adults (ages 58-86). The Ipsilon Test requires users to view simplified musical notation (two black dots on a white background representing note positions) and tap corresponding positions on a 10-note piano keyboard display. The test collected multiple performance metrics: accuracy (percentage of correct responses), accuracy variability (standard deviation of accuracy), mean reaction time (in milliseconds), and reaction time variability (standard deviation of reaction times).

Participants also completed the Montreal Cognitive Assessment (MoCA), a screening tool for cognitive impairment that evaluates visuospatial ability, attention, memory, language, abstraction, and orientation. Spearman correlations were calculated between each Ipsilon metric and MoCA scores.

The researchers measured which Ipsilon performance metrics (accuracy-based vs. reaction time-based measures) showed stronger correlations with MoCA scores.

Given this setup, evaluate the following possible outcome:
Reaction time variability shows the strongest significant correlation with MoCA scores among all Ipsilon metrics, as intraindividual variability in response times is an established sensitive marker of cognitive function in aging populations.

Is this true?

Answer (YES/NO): NO